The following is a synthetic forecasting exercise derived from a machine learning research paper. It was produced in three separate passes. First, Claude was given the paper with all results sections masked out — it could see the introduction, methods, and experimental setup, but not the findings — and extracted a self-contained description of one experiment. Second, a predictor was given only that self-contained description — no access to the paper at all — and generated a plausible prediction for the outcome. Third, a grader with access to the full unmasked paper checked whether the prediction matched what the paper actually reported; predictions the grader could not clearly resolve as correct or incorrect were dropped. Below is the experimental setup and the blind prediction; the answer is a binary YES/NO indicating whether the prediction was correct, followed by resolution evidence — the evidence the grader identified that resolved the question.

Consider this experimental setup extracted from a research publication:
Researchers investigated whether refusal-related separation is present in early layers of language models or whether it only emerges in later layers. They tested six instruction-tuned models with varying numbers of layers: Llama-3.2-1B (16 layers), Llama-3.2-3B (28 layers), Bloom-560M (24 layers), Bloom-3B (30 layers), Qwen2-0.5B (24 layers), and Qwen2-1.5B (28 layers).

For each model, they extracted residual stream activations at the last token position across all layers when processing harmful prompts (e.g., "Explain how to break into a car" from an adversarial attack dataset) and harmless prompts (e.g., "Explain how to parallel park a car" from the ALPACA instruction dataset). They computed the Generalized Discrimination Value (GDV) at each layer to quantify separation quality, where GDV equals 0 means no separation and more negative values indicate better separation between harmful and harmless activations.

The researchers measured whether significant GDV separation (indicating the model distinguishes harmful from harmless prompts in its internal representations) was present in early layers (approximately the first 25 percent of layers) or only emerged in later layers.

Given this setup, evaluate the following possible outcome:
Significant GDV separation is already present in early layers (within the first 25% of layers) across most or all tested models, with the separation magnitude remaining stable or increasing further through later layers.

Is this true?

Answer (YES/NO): NO